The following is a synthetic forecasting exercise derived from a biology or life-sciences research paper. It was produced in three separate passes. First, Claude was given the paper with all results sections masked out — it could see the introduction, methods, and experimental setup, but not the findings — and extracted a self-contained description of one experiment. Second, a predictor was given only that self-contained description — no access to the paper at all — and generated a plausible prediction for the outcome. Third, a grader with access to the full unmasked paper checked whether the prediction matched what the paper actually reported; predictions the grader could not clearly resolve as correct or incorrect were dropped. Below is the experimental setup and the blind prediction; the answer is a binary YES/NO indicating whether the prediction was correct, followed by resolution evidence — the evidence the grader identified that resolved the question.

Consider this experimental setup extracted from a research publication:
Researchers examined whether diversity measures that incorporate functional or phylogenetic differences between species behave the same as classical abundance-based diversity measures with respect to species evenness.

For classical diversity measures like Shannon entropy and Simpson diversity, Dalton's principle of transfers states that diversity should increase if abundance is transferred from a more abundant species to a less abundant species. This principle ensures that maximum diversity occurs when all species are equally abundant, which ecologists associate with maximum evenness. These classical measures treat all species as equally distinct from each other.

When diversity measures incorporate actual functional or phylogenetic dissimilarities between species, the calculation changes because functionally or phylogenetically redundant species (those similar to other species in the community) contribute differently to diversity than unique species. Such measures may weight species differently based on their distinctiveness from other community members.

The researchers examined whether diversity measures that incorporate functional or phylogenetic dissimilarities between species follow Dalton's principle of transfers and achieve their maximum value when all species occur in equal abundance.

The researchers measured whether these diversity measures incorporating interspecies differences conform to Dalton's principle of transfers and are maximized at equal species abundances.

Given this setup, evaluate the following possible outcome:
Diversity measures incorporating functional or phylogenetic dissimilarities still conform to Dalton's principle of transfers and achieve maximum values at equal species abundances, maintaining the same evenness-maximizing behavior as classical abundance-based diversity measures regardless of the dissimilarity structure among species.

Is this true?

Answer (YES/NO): NO